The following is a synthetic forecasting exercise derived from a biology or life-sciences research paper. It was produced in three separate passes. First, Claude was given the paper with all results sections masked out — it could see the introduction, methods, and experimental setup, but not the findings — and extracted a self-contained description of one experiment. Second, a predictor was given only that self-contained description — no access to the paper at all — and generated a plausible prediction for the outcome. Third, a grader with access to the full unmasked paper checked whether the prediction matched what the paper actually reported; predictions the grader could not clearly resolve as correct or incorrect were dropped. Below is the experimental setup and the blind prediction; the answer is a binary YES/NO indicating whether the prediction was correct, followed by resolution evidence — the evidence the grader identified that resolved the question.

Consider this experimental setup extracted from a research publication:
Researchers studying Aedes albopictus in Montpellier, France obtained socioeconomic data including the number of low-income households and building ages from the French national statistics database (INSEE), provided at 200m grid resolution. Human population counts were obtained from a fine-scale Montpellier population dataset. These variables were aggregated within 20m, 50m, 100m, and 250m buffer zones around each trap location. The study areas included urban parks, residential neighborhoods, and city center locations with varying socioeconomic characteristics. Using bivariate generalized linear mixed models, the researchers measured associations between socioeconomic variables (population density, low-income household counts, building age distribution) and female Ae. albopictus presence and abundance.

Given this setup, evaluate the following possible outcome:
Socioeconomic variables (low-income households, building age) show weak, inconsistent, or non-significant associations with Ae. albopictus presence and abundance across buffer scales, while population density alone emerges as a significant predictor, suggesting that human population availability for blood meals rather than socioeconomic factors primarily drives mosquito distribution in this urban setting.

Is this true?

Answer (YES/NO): YES